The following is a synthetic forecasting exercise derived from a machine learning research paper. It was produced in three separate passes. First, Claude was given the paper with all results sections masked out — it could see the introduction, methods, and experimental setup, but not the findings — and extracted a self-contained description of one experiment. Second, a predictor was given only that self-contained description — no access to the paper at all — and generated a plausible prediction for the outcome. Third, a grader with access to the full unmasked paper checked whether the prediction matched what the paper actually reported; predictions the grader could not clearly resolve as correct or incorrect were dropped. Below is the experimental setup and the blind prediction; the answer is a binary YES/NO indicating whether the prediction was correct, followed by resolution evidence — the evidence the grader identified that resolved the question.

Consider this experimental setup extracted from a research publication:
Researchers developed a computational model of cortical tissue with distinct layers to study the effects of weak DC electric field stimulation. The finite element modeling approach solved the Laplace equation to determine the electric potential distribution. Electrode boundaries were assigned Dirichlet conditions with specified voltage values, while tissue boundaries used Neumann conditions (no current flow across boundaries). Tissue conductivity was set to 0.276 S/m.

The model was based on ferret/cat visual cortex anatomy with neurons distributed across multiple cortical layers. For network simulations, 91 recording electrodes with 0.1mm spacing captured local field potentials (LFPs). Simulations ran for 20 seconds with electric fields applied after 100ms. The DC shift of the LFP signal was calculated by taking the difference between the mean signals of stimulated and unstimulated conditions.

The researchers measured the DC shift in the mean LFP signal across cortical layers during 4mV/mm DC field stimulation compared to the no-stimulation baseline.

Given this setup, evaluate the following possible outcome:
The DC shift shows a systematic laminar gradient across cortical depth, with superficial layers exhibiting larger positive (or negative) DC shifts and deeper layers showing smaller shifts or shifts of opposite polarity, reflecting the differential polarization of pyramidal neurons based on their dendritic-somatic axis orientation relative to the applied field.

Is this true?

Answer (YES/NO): YES